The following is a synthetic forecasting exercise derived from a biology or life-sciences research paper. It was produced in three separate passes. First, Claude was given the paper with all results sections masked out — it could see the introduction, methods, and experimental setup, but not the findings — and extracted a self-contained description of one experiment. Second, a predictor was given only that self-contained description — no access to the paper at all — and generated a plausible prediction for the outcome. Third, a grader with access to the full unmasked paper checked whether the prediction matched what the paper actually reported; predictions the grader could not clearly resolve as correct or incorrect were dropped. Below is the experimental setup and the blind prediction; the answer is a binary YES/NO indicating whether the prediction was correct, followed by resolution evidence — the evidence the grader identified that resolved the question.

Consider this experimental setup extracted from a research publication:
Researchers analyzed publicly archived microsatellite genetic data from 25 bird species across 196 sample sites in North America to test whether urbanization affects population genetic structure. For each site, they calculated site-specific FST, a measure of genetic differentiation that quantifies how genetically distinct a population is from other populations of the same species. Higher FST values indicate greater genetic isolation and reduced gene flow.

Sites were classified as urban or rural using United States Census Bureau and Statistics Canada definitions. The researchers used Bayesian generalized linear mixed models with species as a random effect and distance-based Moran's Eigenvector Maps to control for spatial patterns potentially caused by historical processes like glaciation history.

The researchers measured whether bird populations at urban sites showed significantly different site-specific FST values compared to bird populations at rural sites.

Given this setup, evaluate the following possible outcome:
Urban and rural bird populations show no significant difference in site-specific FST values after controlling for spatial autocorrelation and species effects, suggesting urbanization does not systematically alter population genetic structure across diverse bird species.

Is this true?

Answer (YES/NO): YES